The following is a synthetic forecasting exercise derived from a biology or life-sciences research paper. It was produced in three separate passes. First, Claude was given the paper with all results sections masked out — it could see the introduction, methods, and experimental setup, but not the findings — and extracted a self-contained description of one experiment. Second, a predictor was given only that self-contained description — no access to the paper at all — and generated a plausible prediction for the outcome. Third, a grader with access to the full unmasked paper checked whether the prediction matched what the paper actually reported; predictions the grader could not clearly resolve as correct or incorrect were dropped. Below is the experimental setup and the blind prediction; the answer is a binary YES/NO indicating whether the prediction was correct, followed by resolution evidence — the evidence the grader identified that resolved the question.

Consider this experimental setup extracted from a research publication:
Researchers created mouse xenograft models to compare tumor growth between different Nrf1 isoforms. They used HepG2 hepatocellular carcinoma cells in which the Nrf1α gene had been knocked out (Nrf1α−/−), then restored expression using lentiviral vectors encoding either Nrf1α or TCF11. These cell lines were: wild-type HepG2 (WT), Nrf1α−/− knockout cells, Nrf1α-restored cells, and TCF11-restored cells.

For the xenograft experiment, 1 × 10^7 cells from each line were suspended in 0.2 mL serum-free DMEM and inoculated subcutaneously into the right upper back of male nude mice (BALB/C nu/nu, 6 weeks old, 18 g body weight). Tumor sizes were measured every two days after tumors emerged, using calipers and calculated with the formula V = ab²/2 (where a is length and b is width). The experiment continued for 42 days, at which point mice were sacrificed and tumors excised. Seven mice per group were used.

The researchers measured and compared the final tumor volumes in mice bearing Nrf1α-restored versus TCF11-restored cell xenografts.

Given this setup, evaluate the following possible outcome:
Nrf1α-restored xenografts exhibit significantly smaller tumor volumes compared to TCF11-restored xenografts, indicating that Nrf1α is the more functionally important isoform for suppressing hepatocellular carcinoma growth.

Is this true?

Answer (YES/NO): NO